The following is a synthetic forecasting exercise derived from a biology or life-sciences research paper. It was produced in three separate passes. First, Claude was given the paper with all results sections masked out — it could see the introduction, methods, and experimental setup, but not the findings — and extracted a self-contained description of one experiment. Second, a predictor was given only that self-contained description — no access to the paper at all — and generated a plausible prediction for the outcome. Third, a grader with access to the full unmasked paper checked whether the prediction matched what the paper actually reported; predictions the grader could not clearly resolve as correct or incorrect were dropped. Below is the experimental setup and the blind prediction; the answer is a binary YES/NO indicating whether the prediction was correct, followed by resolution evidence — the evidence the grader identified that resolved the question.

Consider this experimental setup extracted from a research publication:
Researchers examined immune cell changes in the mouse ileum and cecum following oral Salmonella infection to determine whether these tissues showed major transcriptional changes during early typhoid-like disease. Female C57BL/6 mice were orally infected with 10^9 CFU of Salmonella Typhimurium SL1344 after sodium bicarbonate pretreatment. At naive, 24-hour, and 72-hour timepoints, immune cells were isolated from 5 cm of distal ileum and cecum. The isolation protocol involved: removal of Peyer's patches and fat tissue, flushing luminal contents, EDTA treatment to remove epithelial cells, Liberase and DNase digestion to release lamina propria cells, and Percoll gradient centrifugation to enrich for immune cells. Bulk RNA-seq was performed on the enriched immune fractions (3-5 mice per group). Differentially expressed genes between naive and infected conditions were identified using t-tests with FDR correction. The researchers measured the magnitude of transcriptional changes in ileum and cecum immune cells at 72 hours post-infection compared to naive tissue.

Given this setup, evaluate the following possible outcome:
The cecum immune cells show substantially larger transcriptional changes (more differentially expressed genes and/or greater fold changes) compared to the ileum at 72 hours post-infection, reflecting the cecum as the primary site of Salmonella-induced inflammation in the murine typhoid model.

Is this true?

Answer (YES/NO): NO